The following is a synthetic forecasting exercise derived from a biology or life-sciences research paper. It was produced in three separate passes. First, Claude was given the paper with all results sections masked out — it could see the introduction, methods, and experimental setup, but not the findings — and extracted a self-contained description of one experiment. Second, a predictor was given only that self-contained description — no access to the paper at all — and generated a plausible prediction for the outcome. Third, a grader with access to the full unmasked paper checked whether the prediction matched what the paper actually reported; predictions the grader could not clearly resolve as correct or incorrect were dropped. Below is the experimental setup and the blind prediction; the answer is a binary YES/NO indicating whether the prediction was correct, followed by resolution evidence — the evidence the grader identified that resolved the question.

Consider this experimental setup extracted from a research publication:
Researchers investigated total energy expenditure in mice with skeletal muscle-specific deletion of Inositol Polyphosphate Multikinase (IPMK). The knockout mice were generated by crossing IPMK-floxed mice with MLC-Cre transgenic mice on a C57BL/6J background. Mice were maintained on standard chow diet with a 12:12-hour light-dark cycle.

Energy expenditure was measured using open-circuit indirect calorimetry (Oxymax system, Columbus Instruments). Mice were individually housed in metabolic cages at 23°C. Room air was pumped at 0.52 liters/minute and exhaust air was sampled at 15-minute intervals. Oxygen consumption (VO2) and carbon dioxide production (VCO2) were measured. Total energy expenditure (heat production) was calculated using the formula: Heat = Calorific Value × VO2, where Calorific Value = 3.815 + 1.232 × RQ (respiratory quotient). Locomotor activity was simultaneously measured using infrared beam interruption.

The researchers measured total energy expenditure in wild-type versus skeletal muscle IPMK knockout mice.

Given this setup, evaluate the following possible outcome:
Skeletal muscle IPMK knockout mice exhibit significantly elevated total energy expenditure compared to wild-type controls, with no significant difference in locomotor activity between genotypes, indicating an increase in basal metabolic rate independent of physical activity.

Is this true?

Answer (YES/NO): NO